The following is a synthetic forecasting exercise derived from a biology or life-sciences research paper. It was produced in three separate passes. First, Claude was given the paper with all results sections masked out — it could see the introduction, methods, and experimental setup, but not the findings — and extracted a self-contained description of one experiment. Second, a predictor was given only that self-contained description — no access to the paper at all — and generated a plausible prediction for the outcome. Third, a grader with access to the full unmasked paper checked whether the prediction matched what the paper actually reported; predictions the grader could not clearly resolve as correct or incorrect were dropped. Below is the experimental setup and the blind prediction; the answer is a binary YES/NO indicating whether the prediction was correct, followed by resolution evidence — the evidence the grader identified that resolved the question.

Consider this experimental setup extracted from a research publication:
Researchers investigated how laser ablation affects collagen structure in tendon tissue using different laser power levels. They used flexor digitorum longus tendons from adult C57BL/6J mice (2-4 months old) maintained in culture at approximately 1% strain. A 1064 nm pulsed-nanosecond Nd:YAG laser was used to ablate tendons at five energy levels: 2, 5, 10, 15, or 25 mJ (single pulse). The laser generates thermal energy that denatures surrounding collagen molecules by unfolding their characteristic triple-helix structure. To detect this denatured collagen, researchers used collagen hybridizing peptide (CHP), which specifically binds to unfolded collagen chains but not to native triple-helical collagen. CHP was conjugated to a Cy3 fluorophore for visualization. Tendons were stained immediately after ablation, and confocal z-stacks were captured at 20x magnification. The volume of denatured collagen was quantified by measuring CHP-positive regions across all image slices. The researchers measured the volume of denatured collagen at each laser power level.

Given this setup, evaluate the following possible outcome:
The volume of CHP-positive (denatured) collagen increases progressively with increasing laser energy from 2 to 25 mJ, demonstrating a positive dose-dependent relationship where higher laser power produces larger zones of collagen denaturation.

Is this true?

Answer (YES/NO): YES